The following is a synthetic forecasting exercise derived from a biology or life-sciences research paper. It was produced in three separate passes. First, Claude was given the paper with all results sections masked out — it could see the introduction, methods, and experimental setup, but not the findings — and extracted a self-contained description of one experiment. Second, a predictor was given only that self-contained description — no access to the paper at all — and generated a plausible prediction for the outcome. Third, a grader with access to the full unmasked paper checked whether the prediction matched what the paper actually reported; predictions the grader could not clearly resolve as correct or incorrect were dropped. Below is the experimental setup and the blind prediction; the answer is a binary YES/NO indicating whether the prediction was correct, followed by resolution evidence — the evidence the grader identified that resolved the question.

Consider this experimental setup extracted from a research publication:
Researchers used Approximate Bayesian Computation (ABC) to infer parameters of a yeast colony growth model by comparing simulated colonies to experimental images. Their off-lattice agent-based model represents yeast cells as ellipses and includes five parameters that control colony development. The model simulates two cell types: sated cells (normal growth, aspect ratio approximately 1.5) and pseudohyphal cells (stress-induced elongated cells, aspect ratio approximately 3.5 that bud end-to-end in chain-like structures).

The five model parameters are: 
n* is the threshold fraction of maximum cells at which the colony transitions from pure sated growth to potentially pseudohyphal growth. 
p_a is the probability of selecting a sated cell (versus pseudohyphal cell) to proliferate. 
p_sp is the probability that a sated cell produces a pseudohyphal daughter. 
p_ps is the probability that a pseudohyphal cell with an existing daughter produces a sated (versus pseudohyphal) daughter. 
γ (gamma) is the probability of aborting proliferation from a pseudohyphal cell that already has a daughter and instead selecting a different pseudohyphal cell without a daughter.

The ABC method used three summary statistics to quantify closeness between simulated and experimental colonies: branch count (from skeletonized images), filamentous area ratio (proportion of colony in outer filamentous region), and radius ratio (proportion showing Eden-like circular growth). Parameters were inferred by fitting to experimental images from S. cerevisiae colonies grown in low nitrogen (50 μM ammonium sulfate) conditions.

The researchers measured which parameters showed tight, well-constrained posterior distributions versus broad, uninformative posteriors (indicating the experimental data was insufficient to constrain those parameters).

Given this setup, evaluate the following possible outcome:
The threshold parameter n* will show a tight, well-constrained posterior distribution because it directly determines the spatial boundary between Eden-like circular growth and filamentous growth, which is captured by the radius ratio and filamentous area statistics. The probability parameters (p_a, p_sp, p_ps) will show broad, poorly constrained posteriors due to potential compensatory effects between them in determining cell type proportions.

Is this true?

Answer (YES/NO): NO